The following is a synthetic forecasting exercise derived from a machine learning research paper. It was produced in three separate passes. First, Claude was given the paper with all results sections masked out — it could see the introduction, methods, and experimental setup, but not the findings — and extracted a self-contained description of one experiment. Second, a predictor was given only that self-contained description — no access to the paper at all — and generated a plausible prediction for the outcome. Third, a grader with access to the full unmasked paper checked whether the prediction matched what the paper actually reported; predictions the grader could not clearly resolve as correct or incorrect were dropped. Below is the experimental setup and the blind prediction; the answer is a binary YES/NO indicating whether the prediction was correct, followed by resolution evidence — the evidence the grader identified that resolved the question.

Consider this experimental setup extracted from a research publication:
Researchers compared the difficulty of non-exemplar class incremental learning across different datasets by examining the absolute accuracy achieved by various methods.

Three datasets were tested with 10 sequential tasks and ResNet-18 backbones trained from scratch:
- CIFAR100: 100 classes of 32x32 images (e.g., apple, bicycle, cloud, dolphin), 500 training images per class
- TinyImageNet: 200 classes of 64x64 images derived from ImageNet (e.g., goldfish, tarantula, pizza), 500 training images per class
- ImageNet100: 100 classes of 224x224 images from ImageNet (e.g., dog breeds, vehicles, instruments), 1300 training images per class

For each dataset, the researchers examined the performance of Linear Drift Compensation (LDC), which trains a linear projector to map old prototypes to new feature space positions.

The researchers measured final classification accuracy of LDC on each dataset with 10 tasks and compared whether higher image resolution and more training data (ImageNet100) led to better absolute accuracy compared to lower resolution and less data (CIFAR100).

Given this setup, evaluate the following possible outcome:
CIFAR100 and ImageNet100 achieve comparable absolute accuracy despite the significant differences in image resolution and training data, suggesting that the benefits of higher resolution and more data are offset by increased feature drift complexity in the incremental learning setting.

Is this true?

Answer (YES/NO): NO